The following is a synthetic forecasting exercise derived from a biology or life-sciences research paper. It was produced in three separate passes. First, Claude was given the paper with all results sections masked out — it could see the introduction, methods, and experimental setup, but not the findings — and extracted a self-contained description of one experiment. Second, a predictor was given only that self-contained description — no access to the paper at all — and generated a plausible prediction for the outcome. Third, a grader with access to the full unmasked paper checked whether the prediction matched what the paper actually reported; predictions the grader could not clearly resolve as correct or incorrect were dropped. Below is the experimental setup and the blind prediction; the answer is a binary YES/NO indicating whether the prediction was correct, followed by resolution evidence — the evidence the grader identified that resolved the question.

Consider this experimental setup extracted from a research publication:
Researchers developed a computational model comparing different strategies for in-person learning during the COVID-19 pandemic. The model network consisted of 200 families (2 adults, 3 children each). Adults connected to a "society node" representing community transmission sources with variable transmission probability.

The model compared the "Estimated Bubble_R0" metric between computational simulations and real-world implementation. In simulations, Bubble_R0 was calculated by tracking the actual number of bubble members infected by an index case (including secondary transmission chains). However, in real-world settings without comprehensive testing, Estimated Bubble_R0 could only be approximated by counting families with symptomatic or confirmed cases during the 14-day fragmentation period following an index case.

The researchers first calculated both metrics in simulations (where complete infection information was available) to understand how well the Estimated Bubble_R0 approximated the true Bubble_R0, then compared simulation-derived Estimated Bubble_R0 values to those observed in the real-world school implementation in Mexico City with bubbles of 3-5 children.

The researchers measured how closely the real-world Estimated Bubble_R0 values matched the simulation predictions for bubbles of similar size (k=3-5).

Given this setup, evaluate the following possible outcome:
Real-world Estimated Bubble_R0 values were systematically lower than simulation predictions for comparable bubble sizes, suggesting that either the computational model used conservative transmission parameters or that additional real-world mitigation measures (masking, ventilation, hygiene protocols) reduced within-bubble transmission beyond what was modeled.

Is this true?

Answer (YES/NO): NO